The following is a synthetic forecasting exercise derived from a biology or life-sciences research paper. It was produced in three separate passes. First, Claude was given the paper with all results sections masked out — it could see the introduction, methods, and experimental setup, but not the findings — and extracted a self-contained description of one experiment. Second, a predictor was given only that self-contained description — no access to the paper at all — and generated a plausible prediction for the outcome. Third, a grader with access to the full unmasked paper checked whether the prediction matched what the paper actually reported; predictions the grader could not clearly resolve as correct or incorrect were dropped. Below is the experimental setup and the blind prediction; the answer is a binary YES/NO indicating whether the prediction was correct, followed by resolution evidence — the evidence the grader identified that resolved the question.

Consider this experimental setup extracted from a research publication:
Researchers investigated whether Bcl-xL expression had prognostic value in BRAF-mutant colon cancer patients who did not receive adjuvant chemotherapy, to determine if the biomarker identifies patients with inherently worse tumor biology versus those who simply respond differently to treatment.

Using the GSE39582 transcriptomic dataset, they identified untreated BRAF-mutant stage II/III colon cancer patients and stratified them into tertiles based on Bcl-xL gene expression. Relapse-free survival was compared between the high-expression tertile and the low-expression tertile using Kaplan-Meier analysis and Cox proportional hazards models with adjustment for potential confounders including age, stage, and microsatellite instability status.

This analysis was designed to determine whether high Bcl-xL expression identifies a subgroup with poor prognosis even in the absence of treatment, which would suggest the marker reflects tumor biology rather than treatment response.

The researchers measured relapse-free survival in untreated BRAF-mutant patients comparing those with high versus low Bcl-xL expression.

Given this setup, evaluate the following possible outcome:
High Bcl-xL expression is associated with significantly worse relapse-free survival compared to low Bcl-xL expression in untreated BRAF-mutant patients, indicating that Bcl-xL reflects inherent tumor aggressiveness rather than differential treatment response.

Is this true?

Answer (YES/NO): YES